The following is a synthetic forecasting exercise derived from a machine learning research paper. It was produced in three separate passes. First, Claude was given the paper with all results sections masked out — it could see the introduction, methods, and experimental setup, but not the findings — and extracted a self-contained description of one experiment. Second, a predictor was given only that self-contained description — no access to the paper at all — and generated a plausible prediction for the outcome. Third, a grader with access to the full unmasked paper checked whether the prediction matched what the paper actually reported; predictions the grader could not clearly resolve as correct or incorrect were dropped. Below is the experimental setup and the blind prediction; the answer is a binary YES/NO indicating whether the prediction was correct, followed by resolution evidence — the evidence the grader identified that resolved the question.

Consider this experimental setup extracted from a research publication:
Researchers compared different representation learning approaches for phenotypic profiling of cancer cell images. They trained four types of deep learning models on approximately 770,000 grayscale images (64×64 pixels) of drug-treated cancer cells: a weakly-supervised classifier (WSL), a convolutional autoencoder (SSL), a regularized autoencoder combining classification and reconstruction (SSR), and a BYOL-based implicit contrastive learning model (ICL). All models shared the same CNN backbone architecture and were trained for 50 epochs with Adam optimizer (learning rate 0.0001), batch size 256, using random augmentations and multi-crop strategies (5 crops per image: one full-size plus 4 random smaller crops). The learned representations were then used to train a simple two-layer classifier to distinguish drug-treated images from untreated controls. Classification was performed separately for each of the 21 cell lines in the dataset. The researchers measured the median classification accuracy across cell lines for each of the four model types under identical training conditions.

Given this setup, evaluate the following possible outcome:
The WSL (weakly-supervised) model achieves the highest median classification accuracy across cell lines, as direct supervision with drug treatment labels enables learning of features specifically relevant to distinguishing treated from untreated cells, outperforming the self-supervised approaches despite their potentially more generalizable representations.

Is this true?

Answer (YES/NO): NO